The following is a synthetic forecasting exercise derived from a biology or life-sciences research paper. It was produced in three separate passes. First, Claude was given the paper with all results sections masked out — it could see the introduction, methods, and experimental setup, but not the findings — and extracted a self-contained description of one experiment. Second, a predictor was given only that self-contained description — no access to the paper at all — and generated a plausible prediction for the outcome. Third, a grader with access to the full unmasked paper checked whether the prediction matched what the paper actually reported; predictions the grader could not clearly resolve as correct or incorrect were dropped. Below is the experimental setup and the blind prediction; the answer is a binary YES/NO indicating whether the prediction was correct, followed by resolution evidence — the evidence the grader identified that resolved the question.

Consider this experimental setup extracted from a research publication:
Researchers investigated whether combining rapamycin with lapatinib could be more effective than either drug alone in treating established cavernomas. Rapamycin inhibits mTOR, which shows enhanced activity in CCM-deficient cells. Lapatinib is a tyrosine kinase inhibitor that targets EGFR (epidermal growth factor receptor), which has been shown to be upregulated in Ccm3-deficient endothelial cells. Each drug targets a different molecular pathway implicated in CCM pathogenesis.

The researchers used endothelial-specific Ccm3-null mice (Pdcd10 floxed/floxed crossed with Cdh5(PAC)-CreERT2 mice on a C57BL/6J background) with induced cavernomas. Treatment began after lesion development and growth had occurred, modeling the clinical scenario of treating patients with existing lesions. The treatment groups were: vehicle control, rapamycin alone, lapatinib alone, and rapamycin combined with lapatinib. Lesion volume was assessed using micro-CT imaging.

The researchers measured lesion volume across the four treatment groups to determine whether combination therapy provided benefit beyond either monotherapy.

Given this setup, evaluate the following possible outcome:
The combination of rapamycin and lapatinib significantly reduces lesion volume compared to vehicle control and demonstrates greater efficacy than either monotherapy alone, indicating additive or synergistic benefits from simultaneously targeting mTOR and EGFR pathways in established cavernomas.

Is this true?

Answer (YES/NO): NO